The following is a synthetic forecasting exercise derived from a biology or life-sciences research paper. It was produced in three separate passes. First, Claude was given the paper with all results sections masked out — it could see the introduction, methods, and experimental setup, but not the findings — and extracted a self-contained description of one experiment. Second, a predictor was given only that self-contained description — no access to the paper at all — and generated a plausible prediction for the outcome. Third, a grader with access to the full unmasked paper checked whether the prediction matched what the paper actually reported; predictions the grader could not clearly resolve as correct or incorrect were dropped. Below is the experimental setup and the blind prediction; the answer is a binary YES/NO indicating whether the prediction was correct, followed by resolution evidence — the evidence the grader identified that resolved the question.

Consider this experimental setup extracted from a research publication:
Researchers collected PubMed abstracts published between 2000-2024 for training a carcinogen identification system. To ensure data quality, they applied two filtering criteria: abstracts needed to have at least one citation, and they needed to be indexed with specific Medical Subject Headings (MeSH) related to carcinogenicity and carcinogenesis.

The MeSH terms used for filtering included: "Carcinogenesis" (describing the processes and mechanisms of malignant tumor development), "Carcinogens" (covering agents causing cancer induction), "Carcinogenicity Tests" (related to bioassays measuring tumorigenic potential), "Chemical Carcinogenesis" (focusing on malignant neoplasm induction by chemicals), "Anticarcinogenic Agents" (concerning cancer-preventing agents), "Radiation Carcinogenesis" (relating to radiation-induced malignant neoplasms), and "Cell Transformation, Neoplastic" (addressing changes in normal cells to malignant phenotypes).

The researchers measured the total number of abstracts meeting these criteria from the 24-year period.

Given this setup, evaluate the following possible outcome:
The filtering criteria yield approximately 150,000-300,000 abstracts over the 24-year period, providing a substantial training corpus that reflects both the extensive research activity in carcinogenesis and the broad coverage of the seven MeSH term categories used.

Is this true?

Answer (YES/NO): YES